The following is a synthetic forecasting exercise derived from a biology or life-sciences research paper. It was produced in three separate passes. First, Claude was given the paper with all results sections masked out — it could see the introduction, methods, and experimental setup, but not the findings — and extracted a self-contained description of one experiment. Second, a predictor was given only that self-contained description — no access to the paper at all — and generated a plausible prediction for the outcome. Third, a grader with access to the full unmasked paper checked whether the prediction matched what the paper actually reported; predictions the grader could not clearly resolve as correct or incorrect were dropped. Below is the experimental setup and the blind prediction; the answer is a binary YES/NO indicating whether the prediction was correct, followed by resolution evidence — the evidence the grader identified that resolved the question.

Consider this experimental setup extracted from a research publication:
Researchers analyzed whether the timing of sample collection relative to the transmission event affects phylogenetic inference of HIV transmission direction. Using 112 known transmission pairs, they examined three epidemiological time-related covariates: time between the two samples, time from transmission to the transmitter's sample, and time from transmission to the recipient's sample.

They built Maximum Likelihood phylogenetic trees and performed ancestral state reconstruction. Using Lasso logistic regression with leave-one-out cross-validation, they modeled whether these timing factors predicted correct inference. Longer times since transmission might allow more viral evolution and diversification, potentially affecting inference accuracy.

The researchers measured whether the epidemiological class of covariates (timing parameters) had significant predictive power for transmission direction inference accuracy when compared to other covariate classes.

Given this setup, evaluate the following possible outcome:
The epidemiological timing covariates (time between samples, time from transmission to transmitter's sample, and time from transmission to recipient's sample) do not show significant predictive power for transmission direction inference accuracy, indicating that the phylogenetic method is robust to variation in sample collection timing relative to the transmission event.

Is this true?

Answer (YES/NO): YES